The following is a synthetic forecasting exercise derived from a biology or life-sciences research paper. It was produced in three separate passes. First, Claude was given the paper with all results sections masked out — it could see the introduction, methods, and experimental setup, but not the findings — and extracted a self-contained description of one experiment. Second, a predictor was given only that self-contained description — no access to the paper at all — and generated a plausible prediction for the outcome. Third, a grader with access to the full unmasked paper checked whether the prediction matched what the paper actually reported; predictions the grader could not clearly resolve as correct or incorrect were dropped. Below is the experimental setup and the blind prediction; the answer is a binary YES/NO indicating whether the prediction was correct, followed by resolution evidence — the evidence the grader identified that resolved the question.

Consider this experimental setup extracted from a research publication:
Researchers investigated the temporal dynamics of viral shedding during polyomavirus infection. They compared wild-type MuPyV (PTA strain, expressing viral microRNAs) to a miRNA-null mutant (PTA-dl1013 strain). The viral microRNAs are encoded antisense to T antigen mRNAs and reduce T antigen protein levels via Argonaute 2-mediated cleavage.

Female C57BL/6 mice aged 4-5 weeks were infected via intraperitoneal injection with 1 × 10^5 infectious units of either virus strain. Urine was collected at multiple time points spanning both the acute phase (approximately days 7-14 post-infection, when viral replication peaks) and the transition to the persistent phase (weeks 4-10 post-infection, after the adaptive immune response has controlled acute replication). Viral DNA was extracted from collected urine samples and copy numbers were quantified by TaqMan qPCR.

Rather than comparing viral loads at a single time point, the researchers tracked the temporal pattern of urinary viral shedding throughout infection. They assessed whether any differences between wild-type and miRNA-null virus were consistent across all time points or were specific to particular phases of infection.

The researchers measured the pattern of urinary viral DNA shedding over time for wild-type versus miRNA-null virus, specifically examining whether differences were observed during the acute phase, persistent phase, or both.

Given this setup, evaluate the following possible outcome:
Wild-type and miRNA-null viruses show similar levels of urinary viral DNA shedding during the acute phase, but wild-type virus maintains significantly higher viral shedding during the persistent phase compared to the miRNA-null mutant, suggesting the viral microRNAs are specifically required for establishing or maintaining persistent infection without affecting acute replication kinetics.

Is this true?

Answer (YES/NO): NO